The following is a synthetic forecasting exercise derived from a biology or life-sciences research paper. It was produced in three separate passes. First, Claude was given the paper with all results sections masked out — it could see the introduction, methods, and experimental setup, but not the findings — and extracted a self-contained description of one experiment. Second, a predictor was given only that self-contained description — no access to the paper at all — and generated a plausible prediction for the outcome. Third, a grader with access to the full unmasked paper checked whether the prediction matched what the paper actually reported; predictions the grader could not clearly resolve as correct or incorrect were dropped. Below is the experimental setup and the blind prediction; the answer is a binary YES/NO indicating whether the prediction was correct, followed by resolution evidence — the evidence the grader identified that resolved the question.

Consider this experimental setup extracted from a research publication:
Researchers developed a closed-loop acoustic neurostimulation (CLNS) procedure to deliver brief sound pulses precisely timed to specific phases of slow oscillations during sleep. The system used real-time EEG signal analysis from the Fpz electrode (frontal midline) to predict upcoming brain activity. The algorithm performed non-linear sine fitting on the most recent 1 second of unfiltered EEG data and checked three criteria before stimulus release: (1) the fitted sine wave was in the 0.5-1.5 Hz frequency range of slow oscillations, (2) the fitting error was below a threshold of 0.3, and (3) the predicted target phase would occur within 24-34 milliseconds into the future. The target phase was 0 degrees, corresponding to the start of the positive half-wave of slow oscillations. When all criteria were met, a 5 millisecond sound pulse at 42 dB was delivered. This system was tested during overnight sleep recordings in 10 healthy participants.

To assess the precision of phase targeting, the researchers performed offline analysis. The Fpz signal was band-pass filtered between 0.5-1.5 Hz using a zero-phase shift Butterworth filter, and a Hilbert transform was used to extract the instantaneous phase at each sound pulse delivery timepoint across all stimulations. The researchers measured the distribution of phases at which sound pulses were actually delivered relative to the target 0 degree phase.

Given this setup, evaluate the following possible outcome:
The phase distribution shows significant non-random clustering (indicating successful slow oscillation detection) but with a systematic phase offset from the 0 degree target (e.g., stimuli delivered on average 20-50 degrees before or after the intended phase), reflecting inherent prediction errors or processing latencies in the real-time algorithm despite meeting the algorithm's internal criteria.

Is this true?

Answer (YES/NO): NO